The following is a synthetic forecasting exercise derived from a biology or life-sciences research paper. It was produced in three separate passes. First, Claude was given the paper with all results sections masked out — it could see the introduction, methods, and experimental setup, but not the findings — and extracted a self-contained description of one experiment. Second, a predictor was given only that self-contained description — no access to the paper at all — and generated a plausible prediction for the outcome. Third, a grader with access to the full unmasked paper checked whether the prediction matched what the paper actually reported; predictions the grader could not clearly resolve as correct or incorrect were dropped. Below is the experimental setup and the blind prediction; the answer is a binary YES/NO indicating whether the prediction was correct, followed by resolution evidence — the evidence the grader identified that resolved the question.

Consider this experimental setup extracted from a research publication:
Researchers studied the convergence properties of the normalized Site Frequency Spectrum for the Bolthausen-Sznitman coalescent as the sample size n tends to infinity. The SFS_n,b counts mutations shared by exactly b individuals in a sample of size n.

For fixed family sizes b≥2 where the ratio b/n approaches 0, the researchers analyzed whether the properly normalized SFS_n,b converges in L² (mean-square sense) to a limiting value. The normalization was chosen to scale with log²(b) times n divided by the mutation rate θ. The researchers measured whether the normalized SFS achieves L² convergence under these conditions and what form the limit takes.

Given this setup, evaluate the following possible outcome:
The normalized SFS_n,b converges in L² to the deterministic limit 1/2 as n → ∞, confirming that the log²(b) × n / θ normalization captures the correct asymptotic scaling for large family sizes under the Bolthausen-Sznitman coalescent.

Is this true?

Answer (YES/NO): NO